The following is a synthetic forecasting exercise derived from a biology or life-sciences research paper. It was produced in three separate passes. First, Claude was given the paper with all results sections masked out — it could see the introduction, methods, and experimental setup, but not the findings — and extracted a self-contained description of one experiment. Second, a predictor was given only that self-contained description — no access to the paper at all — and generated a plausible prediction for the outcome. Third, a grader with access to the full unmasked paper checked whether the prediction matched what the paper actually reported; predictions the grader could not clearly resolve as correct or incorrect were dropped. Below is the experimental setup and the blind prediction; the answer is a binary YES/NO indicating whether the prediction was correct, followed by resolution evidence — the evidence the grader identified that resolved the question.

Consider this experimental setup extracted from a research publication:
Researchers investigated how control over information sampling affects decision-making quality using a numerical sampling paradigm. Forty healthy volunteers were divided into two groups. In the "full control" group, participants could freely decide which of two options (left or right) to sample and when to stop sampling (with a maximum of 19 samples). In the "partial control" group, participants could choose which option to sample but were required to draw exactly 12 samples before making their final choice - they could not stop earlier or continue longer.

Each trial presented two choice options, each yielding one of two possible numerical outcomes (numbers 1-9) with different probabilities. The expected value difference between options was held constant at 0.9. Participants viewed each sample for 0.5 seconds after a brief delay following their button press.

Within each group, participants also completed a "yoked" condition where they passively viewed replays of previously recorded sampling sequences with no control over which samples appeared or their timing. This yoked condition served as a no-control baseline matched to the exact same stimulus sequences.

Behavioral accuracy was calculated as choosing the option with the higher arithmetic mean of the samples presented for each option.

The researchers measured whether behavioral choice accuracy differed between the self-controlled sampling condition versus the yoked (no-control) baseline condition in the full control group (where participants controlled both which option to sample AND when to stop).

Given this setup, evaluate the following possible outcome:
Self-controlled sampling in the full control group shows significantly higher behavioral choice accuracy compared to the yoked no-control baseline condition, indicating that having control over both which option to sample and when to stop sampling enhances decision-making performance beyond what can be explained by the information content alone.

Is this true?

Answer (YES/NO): YES